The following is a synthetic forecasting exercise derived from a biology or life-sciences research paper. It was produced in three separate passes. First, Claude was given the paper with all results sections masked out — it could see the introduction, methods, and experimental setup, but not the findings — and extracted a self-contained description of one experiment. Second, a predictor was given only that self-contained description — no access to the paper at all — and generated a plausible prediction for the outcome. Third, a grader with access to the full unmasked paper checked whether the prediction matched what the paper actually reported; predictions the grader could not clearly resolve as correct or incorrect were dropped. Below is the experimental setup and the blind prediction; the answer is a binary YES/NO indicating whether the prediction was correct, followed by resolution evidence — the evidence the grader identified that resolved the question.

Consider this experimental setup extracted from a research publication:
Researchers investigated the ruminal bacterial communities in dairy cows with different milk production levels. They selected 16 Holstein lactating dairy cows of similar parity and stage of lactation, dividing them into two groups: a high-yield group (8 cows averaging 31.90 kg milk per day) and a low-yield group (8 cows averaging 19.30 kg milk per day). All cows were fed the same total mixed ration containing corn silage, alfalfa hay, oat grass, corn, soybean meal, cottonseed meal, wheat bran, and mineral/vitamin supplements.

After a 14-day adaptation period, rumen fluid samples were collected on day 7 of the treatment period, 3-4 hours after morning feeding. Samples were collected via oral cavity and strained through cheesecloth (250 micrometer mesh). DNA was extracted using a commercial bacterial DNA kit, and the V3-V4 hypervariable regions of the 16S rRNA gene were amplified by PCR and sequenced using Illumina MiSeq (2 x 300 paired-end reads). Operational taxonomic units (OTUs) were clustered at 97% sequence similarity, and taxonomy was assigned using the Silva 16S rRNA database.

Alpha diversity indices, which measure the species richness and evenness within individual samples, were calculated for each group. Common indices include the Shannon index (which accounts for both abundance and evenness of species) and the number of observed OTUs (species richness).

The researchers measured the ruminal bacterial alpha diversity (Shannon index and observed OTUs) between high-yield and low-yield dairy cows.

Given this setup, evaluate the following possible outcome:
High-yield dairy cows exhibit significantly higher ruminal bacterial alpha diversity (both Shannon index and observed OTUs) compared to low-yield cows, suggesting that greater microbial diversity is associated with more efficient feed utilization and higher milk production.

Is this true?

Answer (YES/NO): NO